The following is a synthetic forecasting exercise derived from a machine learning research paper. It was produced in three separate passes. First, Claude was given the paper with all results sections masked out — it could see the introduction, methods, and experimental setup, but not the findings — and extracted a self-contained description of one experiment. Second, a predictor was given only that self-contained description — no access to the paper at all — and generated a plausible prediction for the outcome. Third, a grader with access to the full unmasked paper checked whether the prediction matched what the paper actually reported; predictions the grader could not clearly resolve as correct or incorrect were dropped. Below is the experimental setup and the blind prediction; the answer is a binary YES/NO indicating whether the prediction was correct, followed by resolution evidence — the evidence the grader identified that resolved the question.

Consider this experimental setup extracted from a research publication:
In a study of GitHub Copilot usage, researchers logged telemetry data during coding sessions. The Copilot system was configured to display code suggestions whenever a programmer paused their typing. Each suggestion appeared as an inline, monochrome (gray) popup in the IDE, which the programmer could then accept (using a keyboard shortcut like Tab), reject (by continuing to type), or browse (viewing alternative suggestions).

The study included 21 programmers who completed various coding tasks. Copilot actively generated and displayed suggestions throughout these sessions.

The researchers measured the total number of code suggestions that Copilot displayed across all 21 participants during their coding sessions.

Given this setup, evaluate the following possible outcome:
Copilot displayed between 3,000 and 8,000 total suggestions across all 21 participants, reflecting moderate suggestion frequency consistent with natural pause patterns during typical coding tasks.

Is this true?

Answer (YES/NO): NO